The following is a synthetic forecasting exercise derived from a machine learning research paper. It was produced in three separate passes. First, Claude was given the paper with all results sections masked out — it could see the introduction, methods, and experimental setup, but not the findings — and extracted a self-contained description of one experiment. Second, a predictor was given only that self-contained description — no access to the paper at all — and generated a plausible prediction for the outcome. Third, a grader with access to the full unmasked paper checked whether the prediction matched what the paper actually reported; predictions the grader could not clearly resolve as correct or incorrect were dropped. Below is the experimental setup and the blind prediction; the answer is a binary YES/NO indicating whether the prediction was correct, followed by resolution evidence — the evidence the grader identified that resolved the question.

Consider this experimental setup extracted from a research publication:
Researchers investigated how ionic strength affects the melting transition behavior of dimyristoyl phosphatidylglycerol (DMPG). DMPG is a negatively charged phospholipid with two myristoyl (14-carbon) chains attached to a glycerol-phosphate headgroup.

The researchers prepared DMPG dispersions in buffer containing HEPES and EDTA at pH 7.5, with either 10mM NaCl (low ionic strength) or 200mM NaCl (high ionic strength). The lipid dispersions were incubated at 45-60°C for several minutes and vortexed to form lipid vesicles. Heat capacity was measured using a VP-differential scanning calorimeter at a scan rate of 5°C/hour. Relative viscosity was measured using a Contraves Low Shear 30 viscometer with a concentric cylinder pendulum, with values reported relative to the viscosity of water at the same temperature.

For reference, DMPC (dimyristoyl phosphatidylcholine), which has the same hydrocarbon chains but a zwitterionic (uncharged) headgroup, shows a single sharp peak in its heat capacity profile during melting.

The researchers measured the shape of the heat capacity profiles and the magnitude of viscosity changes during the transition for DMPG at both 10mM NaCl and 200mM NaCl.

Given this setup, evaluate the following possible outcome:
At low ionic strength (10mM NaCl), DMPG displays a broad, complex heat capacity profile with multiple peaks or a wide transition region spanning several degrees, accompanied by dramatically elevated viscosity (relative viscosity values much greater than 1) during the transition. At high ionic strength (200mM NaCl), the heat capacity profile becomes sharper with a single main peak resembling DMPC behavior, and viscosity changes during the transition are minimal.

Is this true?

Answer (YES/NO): YES